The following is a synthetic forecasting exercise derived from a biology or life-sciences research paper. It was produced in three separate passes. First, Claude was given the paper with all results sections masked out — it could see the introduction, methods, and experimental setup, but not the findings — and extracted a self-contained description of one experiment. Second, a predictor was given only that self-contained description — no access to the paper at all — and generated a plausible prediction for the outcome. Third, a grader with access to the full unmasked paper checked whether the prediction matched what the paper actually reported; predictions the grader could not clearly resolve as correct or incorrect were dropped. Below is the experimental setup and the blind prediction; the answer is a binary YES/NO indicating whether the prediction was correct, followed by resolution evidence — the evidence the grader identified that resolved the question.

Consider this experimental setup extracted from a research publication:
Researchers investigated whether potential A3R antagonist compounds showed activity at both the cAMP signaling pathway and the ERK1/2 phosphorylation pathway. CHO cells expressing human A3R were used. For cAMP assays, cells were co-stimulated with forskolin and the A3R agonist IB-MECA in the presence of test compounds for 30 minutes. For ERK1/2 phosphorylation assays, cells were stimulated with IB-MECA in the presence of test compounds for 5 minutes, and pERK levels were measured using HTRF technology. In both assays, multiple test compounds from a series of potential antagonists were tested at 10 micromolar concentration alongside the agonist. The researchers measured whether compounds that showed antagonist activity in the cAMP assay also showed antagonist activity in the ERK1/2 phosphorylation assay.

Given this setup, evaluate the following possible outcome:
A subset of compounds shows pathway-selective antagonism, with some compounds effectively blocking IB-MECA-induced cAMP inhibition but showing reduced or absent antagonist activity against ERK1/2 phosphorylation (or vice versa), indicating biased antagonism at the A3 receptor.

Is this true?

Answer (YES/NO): NO